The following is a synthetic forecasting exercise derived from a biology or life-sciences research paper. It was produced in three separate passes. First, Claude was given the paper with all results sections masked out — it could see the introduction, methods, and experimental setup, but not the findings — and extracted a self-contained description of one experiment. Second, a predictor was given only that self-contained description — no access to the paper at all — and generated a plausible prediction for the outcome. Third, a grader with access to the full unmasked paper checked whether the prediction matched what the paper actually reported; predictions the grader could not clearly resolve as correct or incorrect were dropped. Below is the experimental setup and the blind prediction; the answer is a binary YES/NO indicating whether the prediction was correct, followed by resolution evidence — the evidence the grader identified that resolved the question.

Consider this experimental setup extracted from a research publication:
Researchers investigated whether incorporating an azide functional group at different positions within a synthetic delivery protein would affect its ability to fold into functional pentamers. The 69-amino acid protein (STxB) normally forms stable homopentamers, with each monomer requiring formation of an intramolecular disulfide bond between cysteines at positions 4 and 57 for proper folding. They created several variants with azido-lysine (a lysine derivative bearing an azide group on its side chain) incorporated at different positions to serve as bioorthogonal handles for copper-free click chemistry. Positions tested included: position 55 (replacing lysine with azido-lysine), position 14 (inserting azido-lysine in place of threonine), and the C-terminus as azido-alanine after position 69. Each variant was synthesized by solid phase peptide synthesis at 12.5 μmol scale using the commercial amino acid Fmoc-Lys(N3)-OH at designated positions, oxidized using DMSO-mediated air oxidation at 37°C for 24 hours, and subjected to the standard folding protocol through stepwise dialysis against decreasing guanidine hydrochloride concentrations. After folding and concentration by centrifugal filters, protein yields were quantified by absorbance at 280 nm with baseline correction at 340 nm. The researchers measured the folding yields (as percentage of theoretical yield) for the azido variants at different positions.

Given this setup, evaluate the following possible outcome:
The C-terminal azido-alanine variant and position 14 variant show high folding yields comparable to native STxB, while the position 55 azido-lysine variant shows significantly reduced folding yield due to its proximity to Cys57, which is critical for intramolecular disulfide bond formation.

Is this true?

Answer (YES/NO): NO